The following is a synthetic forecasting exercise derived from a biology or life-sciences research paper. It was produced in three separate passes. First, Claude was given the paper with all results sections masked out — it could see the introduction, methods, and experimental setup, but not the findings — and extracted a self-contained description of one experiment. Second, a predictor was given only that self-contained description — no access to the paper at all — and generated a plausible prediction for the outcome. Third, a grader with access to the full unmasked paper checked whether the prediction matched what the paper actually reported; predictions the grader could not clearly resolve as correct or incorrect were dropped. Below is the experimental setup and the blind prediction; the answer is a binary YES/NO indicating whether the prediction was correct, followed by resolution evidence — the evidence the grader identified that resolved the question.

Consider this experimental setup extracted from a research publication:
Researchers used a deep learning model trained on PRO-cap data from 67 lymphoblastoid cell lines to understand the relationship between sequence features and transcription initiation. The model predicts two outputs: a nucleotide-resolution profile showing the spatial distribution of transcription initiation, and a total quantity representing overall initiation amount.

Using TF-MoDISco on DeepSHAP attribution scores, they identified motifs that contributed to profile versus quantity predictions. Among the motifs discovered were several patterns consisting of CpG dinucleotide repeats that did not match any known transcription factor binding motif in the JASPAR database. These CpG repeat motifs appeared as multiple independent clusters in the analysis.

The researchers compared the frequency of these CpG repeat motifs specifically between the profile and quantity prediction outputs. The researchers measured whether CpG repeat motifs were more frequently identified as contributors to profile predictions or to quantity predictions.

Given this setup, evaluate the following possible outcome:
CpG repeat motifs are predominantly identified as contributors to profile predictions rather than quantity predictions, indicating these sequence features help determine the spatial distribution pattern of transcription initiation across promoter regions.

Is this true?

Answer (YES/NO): NO